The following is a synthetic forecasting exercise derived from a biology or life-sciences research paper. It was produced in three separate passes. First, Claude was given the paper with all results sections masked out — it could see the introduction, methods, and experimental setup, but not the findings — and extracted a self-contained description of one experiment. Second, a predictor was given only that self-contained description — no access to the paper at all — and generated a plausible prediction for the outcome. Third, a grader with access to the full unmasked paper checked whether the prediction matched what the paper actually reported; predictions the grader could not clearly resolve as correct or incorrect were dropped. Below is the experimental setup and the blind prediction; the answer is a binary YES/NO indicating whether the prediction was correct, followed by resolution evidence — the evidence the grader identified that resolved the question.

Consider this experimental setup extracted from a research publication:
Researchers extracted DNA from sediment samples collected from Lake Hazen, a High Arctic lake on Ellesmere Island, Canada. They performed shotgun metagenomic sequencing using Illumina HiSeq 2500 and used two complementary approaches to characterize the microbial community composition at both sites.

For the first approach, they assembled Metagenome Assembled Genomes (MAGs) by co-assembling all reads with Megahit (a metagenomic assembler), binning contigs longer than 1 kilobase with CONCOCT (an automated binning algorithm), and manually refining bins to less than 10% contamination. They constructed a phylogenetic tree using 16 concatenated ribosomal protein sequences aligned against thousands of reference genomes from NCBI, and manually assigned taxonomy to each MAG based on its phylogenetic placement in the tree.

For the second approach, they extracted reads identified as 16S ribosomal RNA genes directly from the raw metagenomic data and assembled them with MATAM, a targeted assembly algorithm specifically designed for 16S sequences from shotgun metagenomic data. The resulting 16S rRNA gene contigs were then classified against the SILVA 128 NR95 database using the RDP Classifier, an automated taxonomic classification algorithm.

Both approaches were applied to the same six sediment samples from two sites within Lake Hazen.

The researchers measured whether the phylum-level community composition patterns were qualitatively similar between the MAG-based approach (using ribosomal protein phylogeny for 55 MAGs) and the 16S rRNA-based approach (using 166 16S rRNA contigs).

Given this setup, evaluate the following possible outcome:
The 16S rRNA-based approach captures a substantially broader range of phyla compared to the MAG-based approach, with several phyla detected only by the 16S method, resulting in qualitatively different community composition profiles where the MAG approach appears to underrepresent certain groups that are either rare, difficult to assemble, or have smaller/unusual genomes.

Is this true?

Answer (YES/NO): YES